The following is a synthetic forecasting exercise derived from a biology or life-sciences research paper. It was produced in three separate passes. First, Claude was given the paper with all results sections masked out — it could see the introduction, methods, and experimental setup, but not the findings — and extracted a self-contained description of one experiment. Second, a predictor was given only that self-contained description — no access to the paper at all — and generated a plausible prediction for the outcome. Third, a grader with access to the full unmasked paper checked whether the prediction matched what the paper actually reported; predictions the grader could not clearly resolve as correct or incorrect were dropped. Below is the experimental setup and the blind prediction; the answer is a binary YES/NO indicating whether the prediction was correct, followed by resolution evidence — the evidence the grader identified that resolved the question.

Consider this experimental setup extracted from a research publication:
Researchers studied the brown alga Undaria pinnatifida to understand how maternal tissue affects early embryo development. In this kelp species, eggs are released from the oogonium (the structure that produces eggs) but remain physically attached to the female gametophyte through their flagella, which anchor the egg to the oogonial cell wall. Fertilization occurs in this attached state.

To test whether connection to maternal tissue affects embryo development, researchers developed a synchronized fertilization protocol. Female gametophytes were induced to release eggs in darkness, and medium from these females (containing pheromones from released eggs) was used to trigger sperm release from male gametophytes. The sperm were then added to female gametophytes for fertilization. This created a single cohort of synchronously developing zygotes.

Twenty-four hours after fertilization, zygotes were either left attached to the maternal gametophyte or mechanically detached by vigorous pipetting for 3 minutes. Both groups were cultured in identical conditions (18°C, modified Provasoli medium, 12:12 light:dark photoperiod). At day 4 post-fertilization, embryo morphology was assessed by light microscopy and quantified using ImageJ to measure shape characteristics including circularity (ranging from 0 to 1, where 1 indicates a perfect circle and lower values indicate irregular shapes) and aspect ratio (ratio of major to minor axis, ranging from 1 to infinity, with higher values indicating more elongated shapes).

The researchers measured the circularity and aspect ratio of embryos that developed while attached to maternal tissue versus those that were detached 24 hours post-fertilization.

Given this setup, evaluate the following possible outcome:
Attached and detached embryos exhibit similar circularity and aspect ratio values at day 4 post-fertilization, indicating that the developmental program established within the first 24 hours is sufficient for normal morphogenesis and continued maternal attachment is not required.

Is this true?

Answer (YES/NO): NO